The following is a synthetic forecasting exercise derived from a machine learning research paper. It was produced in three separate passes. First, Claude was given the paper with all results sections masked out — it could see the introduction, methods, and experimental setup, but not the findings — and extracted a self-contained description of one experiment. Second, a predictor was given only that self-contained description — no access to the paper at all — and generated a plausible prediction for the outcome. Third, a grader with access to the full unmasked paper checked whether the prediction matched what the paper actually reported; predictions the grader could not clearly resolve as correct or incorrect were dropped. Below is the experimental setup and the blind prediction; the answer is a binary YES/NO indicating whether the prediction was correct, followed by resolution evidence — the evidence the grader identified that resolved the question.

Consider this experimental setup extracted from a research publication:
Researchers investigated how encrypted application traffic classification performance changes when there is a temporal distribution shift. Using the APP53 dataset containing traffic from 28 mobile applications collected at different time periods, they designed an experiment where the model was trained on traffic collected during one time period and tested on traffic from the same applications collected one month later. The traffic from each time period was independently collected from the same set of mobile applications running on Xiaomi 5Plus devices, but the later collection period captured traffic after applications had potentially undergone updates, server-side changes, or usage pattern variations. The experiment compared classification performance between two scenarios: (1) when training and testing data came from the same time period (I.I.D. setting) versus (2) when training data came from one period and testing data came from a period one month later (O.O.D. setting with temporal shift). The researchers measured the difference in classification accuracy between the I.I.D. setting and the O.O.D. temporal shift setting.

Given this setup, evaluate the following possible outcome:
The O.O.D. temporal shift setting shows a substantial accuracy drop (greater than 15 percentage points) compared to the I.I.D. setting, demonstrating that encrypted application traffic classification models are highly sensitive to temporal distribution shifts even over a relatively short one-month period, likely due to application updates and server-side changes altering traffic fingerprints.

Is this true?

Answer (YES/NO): YES